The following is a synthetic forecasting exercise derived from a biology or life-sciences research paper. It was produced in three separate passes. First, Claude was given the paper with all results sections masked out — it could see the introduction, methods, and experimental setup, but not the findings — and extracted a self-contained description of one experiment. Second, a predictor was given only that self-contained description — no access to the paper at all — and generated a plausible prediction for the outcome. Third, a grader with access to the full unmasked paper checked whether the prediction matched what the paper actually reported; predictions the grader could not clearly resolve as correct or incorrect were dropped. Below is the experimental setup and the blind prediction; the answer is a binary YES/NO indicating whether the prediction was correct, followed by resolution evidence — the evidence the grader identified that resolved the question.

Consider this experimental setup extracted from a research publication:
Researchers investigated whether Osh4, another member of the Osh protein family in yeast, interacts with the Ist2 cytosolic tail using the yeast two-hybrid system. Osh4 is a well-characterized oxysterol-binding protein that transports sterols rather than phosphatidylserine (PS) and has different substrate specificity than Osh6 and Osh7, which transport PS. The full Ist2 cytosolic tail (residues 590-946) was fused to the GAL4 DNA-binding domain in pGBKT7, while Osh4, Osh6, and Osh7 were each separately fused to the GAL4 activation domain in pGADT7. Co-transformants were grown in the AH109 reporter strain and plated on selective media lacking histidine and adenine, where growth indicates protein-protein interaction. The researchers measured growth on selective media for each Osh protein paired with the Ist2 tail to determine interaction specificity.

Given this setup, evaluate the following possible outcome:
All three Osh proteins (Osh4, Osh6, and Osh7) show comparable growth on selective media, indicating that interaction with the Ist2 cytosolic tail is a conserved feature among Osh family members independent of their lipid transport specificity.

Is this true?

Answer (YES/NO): NO